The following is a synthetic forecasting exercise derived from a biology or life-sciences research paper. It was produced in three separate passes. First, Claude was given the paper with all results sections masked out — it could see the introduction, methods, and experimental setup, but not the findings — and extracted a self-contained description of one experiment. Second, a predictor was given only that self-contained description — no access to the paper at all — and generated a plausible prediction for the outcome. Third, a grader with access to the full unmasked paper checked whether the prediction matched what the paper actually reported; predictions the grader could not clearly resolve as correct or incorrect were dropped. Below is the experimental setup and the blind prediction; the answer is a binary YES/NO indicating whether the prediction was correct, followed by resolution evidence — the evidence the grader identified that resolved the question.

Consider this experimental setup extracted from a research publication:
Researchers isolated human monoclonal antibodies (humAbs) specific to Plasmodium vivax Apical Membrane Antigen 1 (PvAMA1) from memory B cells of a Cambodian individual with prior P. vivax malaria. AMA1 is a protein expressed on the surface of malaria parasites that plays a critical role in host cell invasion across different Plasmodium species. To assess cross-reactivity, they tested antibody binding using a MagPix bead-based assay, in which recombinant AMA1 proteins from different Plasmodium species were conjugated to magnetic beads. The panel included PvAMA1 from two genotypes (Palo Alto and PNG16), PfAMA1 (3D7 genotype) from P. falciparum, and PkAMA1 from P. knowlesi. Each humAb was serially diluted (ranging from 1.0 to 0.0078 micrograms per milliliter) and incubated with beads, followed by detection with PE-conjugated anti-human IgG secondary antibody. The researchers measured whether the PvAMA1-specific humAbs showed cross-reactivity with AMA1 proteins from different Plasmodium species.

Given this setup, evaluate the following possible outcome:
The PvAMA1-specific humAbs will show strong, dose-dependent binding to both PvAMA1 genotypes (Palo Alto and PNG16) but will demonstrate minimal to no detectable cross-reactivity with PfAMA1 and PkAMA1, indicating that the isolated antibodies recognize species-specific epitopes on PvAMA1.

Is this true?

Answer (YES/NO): NO